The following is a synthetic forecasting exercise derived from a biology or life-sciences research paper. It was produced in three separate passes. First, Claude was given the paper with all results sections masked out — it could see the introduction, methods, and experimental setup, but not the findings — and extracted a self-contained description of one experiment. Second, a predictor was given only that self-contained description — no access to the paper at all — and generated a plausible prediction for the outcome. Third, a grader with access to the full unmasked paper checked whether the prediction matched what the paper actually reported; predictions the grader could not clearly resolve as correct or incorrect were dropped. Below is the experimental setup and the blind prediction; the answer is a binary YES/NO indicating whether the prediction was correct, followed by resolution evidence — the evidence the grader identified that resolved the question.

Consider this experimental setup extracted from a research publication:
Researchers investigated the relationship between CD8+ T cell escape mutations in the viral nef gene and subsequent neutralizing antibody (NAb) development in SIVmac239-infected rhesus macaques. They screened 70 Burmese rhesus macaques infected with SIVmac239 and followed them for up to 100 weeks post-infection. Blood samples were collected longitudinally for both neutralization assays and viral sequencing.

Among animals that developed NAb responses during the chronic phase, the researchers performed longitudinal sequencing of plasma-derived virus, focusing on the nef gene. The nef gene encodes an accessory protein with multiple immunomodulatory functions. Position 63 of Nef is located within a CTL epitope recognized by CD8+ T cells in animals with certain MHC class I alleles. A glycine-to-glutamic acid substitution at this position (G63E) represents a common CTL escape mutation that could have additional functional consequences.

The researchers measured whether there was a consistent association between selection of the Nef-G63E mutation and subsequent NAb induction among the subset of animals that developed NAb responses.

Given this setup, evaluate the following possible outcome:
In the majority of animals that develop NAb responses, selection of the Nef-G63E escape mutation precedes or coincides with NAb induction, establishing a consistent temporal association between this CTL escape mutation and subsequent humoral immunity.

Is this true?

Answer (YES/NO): YES